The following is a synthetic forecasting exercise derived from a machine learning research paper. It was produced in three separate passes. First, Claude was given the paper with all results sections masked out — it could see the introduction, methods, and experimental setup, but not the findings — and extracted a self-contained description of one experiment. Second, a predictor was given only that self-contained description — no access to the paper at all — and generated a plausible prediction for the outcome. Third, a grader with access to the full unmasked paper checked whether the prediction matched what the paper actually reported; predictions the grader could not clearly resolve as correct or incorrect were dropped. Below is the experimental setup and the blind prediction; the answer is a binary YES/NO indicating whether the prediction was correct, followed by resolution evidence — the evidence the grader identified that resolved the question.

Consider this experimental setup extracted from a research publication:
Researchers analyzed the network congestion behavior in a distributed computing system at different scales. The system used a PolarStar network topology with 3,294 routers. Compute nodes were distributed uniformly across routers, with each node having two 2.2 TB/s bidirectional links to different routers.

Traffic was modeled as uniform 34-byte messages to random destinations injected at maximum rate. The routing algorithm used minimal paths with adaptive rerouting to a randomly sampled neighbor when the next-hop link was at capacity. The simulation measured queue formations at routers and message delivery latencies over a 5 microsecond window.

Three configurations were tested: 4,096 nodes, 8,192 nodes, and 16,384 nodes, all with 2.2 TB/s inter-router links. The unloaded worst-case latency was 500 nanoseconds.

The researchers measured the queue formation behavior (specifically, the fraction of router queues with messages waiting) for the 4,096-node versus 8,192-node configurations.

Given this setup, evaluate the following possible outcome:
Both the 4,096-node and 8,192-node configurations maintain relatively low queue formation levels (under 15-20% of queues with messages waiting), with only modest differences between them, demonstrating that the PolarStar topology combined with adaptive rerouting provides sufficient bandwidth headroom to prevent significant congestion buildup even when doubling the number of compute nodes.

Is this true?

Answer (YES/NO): NO